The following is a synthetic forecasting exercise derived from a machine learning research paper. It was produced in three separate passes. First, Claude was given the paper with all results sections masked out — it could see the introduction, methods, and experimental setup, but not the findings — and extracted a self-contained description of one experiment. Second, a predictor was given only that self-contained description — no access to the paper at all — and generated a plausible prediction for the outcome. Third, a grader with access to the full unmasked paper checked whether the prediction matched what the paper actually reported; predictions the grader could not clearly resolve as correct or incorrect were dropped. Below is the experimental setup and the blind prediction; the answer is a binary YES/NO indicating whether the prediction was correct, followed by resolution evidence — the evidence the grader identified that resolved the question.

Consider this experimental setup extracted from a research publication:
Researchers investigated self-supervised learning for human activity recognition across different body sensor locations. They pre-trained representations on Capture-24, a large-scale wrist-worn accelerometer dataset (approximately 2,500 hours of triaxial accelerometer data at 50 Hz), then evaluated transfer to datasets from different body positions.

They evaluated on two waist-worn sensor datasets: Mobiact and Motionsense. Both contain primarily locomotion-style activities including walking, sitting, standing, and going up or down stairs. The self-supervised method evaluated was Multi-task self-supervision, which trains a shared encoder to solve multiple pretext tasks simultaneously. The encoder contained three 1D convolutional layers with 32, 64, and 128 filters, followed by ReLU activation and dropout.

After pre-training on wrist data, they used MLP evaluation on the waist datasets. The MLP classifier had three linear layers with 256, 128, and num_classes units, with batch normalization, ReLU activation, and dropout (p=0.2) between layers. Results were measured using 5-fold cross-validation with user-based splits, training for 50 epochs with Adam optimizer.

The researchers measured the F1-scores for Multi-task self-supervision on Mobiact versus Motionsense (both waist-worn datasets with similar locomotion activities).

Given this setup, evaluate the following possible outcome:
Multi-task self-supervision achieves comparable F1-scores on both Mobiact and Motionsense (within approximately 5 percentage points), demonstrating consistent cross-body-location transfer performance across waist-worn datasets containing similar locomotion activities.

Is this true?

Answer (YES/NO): NO